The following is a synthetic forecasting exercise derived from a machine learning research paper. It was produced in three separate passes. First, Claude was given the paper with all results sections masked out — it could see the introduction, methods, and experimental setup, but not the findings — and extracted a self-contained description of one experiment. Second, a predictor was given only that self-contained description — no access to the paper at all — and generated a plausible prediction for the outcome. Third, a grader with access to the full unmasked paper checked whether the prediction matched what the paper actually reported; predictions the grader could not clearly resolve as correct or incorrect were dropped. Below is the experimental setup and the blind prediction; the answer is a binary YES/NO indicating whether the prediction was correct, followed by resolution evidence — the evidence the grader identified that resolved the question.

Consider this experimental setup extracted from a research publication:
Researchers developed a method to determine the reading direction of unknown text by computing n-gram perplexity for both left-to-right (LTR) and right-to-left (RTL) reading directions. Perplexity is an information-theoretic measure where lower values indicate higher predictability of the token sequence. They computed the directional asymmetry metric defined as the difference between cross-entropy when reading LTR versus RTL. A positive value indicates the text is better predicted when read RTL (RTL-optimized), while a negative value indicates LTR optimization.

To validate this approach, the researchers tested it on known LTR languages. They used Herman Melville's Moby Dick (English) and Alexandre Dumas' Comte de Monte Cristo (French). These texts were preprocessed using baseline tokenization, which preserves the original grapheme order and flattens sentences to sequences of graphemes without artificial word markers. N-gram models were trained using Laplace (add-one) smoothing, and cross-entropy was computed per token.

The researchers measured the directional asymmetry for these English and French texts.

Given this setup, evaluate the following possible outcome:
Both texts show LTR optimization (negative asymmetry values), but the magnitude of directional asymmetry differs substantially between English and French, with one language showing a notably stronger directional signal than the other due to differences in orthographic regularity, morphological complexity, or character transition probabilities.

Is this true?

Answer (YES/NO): YES